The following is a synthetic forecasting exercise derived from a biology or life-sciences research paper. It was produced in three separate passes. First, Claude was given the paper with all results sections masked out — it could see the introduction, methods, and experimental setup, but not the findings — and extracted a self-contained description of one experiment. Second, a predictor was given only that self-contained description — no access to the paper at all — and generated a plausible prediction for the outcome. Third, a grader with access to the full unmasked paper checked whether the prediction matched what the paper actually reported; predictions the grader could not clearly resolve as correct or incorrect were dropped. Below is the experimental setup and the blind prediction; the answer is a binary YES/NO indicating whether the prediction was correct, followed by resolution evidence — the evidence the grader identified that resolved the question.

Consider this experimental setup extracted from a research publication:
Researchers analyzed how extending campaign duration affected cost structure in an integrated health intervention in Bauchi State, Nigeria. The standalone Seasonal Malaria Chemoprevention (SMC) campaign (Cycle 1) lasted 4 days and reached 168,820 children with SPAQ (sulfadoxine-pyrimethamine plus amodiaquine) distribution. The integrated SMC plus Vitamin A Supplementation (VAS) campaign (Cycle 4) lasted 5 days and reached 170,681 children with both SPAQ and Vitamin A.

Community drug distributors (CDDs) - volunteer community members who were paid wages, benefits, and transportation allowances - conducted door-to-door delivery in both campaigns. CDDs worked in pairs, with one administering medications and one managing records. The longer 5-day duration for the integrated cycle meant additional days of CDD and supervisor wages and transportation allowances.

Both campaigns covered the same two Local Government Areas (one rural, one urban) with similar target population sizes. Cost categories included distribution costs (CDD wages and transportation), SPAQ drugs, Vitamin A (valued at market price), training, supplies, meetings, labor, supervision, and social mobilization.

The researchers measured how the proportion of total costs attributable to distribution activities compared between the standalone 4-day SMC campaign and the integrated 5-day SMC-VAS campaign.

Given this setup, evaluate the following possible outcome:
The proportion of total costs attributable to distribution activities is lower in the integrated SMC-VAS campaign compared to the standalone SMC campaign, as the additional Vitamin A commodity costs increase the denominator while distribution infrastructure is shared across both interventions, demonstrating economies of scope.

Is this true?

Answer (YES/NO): NO